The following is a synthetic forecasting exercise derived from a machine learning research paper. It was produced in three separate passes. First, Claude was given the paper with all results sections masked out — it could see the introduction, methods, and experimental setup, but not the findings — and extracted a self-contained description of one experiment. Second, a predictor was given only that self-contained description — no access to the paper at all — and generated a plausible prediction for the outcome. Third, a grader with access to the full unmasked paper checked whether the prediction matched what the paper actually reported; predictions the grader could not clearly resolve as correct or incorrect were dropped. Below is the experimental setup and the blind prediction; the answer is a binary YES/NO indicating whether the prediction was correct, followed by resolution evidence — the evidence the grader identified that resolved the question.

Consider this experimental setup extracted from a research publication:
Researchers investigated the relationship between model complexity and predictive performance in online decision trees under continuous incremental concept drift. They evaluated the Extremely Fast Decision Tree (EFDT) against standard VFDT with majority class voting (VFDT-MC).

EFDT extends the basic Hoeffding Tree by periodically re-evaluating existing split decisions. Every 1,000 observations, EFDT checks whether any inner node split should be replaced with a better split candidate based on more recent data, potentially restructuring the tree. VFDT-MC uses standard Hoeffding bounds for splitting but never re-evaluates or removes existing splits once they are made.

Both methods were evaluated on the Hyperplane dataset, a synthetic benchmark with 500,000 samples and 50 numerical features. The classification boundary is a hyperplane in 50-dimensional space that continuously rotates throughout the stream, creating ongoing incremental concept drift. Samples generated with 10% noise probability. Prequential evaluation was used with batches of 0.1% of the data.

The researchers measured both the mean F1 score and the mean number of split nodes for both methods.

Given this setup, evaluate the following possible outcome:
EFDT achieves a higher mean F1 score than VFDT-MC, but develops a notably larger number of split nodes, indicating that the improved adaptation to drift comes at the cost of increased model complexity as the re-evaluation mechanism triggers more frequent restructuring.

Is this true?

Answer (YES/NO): NO